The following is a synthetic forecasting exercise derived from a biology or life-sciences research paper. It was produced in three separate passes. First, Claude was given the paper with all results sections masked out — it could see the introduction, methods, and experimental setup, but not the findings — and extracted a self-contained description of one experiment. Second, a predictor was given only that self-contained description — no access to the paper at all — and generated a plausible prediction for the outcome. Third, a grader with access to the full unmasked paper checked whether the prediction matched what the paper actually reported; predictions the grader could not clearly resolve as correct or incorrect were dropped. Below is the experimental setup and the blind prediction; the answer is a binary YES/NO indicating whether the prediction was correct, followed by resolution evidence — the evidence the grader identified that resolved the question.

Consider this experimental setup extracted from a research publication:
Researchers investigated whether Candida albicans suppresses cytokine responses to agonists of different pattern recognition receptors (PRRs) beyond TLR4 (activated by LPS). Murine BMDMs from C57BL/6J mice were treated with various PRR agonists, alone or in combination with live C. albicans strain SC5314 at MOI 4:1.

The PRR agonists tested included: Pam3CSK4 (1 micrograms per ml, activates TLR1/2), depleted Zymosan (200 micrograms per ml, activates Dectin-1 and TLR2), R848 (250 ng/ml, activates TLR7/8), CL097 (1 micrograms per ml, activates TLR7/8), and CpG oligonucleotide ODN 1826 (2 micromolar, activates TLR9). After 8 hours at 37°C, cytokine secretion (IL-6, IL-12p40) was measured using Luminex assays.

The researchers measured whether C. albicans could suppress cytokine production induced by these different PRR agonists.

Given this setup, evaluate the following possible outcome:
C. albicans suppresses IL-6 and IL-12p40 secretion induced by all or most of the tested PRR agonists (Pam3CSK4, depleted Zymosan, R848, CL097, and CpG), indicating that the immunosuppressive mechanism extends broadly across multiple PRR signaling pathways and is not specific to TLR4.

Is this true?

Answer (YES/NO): NO